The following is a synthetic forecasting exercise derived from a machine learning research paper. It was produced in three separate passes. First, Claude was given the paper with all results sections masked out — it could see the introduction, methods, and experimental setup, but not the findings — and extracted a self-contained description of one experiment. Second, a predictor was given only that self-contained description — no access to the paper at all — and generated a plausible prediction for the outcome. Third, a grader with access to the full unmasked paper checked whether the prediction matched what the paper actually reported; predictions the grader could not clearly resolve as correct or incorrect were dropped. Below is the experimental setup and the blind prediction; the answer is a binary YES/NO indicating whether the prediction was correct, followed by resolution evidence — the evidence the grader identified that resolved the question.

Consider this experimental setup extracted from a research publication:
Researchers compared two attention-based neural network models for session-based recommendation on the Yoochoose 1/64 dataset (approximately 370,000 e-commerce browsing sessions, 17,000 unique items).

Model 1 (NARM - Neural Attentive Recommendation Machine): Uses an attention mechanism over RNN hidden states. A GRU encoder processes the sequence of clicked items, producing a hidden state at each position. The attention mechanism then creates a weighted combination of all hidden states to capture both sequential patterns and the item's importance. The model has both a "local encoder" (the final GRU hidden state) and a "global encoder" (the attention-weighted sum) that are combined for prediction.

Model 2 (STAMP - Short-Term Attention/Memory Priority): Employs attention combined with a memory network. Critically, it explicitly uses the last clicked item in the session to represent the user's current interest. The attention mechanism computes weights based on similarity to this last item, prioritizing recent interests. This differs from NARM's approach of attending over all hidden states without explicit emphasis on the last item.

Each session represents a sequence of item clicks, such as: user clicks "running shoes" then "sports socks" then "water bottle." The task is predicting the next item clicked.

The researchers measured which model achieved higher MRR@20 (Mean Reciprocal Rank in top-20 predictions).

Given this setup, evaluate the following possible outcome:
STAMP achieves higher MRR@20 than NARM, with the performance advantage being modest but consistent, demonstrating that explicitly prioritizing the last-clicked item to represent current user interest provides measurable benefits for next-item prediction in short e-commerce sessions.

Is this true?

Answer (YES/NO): YES